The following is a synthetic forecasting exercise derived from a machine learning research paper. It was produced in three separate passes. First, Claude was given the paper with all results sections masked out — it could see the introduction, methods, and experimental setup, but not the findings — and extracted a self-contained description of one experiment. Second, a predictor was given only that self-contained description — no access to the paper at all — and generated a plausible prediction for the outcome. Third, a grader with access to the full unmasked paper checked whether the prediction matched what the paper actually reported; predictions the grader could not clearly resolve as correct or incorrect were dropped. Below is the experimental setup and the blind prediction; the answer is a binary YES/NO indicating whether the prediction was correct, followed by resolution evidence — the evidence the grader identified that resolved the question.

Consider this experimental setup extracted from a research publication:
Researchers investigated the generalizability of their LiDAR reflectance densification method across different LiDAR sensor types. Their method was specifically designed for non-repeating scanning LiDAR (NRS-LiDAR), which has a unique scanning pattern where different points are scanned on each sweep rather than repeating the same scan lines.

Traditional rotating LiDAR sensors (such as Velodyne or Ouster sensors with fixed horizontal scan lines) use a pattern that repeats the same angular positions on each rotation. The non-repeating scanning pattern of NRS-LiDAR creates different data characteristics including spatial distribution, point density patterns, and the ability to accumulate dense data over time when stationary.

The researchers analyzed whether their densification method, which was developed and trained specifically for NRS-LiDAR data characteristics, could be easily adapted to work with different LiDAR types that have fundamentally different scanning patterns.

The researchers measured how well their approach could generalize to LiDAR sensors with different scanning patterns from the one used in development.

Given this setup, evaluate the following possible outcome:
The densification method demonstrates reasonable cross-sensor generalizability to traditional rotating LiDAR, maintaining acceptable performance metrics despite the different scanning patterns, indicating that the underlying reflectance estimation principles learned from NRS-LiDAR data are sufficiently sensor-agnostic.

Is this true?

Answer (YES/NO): NO